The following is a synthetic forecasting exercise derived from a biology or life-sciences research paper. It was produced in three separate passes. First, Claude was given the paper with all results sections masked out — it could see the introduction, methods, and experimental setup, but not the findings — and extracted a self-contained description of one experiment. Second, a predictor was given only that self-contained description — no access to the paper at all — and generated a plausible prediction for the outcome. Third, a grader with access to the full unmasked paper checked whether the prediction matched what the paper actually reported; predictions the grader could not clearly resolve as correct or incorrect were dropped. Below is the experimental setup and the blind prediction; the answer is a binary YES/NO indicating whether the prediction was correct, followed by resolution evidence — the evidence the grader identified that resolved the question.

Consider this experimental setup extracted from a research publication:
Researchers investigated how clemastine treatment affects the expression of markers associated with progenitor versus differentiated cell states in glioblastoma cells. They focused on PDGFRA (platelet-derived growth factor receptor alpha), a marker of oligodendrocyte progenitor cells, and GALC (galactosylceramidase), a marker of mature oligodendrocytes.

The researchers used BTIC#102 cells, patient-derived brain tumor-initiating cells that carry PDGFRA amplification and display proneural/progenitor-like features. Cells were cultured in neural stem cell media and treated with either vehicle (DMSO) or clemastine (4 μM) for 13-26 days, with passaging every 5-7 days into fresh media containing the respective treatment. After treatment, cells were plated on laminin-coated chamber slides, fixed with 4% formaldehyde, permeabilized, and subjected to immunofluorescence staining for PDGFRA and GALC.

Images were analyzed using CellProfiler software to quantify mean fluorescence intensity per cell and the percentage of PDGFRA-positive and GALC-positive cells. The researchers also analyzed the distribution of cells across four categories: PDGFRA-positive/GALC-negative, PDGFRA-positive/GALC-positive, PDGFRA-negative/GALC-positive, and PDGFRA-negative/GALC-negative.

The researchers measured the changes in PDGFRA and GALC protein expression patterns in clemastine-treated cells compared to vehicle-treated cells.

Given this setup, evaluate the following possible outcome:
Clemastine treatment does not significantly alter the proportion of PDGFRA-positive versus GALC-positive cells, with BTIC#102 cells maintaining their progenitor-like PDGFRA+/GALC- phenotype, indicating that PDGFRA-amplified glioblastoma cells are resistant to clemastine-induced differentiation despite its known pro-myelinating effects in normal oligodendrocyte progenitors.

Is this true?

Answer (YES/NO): NO